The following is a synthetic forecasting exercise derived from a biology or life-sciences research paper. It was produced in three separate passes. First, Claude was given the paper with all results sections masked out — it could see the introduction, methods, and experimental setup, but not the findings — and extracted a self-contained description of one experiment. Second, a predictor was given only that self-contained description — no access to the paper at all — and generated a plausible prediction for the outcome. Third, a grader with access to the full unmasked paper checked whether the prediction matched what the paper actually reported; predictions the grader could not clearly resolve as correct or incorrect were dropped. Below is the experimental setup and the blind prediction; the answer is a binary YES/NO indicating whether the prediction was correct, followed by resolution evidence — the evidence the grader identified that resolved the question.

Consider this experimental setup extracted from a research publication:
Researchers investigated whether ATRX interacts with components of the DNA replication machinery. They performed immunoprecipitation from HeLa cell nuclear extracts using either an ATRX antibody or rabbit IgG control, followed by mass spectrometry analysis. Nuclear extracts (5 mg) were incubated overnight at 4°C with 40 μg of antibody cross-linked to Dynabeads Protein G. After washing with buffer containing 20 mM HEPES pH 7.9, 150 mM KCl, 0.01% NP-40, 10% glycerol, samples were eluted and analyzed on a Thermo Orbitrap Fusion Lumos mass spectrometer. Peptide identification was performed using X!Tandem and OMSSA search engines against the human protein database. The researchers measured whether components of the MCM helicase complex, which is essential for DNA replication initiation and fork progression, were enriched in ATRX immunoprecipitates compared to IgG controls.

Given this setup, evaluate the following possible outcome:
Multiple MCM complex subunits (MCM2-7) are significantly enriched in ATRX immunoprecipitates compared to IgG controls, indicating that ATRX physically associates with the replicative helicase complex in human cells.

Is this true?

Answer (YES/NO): YES